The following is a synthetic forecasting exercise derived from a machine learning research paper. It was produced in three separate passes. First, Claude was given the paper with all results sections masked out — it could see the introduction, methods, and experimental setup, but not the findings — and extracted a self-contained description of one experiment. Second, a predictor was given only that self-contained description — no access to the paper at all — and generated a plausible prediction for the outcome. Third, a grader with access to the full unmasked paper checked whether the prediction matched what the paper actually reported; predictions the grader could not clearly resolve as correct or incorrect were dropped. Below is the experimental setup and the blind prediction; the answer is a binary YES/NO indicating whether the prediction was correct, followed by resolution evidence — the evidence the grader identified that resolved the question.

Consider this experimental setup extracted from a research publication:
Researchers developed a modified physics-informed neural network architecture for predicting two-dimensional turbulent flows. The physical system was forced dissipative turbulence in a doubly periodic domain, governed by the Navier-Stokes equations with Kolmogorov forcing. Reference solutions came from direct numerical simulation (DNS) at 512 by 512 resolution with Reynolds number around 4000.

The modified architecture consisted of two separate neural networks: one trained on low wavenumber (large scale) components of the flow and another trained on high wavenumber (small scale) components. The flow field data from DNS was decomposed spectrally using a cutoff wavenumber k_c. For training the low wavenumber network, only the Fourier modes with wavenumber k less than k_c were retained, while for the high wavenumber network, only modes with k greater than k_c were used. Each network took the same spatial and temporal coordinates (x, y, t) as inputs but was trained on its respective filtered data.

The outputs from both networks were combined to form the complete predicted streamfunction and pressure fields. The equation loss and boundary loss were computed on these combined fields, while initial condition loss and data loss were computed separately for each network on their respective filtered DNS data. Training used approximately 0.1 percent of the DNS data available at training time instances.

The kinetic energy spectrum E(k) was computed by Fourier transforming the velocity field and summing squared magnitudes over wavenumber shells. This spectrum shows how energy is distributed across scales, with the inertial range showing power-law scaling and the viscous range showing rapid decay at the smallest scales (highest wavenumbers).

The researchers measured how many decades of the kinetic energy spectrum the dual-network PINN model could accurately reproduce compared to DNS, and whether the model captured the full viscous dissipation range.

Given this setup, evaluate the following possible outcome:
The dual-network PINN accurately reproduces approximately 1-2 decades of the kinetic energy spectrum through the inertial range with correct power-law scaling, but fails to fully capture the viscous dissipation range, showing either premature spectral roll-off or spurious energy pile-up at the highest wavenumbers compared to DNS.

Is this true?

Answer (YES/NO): NO